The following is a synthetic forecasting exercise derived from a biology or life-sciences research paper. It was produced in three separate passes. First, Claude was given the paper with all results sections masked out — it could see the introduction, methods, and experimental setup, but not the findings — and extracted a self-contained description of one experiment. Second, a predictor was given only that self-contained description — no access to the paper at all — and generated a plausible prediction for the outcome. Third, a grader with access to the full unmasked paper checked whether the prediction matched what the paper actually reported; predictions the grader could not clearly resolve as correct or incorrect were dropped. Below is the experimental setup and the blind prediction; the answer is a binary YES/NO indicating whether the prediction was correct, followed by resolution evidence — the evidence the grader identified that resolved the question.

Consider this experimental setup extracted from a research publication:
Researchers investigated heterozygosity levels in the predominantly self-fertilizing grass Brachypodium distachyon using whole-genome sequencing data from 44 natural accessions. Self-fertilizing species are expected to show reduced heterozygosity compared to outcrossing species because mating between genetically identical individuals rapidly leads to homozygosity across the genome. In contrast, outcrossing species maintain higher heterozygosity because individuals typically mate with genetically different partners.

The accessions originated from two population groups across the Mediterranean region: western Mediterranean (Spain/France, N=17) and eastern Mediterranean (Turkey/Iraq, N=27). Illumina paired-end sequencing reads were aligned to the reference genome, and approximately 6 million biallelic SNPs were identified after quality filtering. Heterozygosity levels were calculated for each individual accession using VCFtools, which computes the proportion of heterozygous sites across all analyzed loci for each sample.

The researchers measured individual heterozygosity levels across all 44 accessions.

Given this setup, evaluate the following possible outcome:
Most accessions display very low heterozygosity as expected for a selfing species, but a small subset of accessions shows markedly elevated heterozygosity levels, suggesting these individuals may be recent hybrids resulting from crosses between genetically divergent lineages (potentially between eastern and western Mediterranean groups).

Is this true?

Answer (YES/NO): NO